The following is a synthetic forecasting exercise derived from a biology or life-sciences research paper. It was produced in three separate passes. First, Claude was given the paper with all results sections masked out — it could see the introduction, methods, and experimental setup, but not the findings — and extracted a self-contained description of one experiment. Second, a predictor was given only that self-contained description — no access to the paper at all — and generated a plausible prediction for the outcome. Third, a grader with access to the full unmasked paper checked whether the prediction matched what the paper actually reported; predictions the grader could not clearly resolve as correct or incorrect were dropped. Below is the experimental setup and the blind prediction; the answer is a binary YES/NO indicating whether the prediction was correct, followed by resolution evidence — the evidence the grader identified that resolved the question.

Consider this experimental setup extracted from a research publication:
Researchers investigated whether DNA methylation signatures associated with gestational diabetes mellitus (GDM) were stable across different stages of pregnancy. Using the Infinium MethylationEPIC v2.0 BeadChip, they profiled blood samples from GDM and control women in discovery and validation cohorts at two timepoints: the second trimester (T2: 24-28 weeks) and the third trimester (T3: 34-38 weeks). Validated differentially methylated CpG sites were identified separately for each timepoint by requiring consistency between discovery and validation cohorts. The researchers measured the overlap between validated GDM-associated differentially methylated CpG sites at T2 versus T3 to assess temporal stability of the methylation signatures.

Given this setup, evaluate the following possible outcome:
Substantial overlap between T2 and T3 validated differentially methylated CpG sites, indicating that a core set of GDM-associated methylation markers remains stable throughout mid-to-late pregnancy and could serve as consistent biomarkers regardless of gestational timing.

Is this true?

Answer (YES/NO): NO